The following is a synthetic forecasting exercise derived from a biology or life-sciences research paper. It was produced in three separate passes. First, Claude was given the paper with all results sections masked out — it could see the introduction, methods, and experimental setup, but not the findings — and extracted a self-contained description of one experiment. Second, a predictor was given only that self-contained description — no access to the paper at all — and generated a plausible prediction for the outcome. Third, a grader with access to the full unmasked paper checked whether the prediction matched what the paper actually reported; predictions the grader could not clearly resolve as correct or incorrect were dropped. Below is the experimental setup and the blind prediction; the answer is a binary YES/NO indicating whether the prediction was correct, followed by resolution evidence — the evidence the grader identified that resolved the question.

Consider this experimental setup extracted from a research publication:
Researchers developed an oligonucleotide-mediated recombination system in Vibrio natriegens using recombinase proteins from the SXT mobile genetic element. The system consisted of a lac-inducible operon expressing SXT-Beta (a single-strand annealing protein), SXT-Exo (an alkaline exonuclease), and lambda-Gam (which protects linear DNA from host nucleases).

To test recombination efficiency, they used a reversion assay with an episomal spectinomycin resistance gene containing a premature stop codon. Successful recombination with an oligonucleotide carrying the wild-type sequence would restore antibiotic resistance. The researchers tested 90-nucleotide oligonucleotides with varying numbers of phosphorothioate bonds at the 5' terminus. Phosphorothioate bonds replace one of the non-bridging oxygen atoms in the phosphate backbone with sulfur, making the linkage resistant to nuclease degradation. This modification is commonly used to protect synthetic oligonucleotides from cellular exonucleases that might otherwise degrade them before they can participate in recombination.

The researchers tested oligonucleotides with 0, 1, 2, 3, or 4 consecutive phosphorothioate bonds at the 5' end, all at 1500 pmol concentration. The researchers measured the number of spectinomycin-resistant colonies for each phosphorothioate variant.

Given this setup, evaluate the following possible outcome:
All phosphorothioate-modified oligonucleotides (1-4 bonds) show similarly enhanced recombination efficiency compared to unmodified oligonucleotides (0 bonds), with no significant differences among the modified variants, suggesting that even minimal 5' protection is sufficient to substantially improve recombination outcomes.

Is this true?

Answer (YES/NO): NO